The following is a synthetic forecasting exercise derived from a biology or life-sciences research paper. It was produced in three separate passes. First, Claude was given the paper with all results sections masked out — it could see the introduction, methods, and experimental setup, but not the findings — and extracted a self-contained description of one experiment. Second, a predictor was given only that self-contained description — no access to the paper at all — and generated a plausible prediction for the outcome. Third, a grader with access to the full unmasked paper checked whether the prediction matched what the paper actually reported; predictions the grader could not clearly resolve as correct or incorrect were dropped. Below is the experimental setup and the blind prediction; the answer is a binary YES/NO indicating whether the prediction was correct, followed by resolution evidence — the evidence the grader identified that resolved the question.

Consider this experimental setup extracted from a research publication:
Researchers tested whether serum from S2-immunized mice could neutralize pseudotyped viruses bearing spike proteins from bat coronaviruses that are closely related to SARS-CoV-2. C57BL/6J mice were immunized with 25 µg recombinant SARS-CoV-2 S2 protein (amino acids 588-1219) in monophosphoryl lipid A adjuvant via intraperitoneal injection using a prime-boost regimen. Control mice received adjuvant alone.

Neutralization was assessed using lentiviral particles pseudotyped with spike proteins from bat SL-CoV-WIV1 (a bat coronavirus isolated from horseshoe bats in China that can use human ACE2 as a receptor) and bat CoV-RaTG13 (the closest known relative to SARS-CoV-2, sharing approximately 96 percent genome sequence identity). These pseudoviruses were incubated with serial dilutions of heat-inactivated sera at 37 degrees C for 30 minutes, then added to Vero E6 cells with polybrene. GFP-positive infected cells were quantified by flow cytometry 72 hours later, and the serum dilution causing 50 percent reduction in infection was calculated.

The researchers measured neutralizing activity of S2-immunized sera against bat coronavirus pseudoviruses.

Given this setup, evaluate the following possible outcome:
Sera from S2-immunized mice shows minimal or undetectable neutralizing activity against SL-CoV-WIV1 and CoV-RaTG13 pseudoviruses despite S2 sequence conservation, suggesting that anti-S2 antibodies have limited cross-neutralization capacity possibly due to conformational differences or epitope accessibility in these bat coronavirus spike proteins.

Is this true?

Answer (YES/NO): NO